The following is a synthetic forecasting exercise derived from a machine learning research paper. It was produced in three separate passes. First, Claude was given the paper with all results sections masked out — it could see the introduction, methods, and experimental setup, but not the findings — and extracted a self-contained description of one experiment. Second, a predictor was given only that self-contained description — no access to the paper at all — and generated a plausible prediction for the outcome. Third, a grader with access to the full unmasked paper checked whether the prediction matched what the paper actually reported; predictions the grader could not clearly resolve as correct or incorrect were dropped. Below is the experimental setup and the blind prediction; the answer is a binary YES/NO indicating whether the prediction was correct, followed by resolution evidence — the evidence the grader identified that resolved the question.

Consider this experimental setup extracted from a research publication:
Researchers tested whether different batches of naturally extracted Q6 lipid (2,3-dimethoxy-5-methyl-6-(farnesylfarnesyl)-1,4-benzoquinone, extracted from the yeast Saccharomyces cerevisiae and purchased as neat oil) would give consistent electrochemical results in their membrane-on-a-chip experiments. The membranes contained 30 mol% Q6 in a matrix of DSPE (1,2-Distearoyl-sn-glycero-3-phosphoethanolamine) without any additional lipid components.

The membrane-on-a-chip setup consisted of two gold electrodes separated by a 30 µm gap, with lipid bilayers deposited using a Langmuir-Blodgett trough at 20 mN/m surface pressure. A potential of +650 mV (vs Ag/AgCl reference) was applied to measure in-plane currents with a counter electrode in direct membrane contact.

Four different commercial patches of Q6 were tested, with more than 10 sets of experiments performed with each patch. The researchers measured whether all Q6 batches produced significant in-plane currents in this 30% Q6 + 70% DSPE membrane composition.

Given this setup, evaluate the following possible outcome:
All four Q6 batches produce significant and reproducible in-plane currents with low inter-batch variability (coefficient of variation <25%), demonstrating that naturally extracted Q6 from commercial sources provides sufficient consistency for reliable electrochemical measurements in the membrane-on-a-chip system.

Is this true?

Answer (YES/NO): NO